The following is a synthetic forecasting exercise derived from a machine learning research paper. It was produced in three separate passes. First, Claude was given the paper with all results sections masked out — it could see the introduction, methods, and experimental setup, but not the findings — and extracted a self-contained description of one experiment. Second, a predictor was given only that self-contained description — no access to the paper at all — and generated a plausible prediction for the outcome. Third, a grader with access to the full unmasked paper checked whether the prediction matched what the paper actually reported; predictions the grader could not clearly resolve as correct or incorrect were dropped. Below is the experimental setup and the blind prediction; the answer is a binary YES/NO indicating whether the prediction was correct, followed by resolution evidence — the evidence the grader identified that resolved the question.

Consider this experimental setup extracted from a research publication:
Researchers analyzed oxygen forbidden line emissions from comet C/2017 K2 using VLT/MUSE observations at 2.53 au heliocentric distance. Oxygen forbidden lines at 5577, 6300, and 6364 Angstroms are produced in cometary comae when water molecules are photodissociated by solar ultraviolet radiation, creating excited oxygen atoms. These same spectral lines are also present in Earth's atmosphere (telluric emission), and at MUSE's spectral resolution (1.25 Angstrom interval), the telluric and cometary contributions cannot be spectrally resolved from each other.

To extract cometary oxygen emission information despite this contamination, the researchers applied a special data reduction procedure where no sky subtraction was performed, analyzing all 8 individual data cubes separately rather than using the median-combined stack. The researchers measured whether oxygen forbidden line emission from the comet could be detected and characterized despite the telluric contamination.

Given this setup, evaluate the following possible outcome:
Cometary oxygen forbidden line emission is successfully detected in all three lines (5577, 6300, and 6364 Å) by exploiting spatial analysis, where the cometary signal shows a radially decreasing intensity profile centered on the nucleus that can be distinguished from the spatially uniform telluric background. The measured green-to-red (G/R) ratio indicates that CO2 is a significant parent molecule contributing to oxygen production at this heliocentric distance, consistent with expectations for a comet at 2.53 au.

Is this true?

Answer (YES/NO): NO